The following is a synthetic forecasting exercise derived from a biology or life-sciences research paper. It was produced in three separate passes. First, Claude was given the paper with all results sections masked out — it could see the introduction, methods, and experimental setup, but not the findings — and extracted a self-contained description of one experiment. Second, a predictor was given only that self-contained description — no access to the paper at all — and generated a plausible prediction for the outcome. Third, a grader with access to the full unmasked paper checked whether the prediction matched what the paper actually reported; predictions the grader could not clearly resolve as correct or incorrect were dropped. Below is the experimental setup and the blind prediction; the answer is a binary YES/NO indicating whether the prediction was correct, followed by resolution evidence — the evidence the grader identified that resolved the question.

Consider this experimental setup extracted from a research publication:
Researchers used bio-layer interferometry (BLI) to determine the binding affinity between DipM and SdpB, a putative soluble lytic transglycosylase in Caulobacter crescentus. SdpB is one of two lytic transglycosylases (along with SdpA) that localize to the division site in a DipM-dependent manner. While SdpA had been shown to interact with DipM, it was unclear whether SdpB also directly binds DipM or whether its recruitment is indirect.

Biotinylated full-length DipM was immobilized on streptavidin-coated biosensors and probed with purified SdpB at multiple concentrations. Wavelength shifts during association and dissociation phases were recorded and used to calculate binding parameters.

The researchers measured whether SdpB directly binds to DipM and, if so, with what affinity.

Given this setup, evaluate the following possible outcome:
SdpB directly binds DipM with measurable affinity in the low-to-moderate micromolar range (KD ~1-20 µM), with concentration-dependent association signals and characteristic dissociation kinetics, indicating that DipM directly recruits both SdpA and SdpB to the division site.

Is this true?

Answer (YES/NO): NO